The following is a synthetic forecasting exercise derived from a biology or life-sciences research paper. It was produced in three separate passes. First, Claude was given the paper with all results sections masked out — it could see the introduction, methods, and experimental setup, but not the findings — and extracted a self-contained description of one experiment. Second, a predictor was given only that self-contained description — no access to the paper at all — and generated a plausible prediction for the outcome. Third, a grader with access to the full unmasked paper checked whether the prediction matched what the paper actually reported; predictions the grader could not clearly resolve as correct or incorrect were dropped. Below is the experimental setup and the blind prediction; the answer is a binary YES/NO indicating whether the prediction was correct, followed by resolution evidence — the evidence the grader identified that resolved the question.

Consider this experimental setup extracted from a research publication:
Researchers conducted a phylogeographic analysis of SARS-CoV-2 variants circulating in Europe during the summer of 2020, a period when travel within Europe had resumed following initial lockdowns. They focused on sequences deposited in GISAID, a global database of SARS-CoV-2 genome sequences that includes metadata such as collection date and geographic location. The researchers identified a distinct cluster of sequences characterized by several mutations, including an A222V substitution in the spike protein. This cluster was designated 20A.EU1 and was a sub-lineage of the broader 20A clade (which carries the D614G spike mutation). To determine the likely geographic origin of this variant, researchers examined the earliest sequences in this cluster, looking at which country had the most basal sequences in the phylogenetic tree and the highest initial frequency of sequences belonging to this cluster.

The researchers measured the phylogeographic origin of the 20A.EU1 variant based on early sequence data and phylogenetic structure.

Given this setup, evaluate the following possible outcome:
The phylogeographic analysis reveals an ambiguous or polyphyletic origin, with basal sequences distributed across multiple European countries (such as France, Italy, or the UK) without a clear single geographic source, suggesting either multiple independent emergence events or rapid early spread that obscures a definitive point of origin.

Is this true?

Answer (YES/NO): NO